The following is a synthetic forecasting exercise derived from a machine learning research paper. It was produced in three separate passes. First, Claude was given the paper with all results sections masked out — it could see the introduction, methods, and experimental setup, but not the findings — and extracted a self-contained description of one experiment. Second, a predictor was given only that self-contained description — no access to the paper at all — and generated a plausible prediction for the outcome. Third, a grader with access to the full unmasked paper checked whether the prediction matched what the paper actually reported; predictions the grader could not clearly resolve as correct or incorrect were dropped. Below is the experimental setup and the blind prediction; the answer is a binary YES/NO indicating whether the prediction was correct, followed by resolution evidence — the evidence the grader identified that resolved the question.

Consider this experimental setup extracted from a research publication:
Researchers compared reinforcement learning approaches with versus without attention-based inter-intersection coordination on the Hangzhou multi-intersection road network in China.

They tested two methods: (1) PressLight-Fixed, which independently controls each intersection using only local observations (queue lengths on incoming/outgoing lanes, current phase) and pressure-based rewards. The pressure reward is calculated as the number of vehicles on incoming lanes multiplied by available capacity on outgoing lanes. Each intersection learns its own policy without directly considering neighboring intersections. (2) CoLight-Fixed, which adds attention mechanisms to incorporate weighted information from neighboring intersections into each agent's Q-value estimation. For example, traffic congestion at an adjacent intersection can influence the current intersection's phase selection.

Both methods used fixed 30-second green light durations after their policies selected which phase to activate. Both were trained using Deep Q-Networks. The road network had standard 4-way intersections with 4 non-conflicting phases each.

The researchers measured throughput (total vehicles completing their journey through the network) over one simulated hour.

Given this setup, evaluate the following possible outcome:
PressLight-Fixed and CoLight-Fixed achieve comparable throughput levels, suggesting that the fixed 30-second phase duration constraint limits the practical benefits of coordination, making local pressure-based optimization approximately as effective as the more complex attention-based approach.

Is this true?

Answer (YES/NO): YES